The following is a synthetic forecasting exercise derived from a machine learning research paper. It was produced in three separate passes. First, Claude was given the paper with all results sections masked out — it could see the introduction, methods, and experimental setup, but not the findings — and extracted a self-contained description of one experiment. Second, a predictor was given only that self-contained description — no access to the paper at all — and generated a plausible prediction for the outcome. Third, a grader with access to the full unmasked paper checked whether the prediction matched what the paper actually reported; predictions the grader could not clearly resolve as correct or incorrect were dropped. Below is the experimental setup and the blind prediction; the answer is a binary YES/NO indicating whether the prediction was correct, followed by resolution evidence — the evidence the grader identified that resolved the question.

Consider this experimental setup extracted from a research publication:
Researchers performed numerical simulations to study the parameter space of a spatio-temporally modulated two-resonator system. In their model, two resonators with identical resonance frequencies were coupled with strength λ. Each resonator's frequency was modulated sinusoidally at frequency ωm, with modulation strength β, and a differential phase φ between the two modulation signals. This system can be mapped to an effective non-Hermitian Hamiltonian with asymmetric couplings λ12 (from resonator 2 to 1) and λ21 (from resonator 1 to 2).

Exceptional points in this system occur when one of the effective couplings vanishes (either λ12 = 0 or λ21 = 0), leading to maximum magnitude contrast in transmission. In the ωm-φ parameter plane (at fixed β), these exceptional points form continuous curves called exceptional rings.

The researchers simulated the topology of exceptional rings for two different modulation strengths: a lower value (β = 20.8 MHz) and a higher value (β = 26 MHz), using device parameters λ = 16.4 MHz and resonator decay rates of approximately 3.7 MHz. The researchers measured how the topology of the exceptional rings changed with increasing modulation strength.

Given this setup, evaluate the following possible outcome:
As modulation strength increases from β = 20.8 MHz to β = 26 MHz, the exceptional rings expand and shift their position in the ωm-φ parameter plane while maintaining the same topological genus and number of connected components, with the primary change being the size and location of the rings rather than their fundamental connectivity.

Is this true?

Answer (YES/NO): NO